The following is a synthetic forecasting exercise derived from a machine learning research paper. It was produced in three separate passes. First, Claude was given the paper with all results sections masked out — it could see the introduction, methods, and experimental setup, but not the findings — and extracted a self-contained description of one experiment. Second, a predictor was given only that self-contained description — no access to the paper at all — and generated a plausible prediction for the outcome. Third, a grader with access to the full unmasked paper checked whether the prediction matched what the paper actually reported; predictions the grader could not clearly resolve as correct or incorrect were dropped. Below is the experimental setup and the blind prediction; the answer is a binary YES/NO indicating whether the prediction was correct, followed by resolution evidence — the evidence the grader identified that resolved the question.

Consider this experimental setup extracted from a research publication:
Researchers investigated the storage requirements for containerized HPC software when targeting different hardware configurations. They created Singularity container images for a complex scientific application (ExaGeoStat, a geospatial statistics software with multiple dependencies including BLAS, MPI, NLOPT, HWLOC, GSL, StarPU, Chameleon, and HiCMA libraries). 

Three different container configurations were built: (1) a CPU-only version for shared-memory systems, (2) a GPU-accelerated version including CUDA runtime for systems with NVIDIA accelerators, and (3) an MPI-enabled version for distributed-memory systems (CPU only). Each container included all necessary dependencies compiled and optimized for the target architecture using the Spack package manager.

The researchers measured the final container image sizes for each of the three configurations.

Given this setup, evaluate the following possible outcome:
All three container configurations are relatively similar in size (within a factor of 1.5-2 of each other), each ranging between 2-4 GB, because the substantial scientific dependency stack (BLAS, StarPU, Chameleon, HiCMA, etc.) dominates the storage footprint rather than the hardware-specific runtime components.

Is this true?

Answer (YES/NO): NO